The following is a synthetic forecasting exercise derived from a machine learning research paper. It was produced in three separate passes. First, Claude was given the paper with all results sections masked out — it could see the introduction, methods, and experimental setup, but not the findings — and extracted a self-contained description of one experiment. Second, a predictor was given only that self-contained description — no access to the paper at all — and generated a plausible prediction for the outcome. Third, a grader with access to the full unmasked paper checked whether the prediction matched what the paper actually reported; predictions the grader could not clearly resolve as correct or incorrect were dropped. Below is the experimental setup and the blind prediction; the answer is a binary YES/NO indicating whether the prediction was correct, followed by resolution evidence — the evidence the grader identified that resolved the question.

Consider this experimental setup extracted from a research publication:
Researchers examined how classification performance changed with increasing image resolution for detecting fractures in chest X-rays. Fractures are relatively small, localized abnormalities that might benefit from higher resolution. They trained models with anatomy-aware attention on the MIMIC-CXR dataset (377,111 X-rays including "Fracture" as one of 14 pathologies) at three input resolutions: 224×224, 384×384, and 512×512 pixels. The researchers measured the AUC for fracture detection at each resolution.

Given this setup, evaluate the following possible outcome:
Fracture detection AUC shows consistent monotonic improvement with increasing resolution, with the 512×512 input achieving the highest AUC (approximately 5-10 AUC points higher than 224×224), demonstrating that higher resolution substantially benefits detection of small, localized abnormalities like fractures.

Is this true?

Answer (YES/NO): NO